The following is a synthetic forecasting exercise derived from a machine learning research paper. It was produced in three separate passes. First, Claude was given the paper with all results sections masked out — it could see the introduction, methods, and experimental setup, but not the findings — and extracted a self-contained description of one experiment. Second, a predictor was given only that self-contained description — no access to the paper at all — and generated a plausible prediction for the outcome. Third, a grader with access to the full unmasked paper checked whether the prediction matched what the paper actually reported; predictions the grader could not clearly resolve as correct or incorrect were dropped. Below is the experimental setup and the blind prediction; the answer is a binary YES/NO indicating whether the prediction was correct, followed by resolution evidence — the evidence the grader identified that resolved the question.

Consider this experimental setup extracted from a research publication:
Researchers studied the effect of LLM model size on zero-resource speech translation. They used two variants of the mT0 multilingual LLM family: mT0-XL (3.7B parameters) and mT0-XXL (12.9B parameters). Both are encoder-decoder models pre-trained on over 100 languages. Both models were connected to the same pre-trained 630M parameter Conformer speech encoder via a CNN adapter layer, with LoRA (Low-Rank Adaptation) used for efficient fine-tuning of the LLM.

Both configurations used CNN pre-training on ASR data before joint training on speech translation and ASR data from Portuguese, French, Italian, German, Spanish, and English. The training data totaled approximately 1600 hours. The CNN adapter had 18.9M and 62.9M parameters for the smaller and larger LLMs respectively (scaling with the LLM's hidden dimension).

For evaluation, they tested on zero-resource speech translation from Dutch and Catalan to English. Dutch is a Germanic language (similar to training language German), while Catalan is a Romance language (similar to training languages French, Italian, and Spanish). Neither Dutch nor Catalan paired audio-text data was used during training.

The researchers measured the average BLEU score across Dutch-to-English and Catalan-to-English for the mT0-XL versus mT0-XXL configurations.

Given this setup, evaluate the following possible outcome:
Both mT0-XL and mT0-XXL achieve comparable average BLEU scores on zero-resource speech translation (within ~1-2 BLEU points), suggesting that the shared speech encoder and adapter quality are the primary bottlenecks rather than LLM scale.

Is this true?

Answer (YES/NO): NO